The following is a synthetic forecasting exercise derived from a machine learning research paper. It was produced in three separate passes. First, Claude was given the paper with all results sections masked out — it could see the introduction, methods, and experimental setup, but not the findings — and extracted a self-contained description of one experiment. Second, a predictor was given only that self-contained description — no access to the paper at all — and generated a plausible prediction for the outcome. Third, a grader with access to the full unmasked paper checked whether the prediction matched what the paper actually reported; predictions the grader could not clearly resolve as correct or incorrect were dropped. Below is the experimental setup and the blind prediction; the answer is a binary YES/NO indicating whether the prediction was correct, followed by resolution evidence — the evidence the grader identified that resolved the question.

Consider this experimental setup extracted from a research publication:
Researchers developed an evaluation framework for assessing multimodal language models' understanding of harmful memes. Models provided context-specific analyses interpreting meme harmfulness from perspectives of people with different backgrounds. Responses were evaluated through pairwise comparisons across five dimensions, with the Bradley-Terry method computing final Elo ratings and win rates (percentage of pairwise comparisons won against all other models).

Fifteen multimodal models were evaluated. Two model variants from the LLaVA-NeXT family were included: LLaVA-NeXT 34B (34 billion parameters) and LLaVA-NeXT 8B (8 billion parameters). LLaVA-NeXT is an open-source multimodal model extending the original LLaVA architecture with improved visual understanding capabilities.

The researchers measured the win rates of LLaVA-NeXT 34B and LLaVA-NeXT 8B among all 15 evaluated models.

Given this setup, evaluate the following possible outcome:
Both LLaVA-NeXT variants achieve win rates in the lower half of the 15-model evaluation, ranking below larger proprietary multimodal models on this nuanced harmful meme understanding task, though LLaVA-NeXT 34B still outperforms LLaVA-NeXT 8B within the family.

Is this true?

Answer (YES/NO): YES